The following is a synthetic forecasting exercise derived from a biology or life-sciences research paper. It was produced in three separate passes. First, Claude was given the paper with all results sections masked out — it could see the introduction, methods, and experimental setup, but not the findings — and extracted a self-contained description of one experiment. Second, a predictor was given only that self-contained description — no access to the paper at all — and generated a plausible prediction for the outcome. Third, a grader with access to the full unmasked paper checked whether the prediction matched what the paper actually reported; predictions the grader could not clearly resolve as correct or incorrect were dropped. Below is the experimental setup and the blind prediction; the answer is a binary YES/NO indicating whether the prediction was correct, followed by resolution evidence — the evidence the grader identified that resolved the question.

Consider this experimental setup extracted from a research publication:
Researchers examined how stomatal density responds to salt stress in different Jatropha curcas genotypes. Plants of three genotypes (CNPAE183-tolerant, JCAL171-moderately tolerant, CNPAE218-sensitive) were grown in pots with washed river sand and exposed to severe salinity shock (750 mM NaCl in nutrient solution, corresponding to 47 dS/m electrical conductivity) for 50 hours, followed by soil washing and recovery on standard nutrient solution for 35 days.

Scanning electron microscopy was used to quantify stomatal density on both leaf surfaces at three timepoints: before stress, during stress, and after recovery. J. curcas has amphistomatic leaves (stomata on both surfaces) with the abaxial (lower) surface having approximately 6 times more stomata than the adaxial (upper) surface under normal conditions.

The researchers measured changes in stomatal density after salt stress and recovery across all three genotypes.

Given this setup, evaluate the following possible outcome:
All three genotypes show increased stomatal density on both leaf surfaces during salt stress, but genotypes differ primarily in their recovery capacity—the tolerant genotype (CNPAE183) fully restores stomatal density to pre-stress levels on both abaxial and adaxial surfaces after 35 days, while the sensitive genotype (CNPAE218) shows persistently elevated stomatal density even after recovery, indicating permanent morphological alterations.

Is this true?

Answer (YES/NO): NO